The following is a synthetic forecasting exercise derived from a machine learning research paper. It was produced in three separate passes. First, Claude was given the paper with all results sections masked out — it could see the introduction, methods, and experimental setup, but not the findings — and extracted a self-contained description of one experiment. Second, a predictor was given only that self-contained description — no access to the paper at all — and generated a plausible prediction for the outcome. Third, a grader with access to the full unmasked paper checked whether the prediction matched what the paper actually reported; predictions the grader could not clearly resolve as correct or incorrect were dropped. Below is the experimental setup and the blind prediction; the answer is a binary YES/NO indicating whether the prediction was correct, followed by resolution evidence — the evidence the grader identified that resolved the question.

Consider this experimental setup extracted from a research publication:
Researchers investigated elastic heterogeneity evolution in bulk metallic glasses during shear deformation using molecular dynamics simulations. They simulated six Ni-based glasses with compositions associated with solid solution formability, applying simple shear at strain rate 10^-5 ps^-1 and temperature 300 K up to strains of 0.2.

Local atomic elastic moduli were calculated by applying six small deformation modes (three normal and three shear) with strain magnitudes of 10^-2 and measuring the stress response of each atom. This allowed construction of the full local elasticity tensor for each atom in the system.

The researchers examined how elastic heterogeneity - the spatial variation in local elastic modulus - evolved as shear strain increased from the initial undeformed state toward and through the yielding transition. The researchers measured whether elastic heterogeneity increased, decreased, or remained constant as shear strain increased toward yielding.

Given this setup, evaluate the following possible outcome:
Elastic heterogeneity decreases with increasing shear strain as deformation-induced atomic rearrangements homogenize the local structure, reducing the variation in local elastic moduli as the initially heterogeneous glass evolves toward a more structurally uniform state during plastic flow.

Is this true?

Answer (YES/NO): NO